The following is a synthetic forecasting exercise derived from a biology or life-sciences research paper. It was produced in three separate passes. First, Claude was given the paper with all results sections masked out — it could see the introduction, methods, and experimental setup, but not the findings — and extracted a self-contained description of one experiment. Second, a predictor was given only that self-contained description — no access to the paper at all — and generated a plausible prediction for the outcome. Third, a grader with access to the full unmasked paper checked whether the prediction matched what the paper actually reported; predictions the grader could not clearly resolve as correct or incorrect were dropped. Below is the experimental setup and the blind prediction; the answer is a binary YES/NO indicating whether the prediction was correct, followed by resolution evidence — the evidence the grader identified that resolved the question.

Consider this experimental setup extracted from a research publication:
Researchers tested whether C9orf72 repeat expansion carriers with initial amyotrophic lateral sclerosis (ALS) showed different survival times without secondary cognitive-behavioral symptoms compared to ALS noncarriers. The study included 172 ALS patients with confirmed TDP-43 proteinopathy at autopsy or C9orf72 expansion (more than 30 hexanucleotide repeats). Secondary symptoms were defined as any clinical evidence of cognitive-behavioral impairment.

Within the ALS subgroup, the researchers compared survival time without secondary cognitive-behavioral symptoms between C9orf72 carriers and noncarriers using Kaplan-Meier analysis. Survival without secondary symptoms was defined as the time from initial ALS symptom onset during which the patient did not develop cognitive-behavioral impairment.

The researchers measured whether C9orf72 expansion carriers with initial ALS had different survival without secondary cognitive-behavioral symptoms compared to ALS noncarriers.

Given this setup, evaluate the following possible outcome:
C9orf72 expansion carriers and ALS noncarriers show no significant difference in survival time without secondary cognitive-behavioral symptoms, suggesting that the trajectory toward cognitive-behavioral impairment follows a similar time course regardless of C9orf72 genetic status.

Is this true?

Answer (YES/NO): NO